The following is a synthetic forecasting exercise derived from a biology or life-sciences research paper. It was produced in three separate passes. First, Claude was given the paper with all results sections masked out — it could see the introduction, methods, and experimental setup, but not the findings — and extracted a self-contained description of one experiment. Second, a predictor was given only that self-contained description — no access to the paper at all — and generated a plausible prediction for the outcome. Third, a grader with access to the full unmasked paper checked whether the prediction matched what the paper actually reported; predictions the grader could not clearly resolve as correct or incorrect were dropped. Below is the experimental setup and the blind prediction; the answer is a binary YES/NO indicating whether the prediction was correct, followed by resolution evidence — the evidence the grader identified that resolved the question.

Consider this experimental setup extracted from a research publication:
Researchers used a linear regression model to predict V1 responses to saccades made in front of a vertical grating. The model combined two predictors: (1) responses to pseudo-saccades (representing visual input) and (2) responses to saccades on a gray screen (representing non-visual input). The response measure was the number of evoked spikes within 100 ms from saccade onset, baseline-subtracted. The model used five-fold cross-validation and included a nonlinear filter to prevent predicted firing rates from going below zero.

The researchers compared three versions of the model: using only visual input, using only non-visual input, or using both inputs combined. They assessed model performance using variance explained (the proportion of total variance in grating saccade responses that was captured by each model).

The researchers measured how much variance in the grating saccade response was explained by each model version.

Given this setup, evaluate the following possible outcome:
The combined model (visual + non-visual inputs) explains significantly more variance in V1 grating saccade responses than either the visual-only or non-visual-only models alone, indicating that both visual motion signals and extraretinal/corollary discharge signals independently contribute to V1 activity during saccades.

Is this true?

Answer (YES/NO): YES